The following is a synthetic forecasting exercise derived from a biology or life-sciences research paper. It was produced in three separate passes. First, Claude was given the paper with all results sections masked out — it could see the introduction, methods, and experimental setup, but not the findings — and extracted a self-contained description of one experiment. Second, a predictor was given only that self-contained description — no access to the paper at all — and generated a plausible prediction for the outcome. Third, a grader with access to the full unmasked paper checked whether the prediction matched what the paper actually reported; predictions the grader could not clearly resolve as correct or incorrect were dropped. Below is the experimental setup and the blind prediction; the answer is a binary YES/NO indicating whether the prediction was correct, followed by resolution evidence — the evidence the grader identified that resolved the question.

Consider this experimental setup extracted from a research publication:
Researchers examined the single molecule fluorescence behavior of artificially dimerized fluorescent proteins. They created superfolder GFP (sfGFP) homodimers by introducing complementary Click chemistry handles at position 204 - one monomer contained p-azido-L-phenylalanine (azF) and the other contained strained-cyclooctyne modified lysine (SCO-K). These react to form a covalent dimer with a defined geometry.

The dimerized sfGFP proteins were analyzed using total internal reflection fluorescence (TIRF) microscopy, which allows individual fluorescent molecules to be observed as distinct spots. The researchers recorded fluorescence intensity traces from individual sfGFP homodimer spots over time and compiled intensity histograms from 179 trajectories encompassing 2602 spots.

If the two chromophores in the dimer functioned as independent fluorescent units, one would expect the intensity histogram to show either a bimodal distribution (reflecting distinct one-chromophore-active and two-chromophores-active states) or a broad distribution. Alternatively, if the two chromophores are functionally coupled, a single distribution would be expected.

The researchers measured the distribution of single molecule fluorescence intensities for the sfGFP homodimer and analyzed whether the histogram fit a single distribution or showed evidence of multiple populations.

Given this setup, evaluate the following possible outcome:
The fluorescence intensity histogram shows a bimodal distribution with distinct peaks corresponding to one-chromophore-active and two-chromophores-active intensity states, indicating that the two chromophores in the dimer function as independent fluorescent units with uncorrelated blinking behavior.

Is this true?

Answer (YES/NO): NO